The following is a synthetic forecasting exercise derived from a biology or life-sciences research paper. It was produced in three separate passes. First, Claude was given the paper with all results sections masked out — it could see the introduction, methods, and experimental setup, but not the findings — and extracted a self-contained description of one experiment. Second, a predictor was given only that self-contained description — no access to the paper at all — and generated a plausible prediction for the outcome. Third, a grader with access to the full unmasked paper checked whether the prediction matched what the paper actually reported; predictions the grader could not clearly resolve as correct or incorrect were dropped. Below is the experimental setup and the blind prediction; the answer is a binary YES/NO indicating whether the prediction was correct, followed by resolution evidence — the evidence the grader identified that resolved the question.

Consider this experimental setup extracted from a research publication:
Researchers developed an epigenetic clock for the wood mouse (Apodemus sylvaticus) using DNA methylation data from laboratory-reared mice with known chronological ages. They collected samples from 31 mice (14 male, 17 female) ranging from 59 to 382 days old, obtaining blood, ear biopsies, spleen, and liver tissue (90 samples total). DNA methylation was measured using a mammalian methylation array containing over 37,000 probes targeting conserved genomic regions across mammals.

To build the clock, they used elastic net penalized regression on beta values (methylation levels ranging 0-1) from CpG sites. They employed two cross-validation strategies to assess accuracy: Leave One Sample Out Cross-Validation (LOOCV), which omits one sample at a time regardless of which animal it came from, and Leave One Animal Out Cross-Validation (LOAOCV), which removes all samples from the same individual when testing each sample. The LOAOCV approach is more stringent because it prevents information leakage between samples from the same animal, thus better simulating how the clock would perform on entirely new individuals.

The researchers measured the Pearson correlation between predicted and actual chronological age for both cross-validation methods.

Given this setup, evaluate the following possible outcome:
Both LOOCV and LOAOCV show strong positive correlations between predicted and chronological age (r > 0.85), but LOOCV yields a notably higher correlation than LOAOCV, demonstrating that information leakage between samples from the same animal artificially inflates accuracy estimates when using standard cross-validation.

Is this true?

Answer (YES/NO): NO